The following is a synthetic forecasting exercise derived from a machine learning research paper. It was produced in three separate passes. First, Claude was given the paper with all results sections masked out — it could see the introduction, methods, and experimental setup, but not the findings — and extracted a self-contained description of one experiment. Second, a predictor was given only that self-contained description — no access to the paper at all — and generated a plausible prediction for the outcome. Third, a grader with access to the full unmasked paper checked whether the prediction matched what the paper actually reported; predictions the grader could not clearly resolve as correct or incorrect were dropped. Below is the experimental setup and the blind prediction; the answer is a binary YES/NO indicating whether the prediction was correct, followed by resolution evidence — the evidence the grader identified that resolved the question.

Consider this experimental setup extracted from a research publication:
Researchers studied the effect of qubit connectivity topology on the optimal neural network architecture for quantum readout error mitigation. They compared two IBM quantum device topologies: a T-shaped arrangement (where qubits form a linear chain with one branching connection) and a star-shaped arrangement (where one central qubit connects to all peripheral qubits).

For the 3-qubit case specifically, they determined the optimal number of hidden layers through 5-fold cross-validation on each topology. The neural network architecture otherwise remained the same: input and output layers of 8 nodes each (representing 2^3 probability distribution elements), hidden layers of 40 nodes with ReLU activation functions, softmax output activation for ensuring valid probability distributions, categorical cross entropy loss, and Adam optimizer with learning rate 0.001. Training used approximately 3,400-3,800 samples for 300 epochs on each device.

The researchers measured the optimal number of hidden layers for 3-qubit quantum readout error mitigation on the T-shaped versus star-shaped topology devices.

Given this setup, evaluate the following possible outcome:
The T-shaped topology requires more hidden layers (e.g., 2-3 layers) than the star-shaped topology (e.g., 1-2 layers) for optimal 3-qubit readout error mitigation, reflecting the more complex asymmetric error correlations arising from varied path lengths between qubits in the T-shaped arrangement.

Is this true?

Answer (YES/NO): NO